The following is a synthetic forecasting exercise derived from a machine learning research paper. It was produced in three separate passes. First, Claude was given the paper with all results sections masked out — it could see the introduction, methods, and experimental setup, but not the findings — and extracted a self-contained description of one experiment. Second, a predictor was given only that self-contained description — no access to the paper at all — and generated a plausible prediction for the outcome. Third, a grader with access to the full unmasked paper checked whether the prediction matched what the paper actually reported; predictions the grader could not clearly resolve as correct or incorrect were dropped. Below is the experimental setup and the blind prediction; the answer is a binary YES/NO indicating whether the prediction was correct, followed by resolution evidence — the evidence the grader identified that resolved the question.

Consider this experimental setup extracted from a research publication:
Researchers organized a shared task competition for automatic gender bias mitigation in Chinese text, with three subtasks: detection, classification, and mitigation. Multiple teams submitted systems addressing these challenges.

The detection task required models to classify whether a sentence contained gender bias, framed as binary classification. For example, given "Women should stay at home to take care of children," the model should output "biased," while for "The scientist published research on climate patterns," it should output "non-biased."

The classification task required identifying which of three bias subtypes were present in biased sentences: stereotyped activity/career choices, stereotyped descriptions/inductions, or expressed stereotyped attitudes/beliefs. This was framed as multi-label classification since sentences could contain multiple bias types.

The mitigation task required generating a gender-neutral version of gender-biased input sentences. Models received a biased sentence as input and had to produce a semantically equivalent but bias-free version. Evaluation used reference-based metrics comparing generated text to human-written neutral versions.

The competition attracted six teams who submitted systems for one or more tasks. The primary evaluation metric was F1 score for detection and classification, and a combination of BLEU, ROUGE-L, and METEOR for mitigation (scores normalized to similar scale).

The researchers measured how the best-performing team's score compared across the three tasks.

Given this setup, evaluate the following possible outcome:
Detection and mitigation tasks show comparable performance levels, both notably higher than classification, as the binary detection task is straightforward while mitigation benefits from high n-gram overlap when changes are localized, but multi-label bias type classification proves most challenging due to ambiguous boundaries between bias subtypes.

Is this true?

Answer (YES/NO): NO